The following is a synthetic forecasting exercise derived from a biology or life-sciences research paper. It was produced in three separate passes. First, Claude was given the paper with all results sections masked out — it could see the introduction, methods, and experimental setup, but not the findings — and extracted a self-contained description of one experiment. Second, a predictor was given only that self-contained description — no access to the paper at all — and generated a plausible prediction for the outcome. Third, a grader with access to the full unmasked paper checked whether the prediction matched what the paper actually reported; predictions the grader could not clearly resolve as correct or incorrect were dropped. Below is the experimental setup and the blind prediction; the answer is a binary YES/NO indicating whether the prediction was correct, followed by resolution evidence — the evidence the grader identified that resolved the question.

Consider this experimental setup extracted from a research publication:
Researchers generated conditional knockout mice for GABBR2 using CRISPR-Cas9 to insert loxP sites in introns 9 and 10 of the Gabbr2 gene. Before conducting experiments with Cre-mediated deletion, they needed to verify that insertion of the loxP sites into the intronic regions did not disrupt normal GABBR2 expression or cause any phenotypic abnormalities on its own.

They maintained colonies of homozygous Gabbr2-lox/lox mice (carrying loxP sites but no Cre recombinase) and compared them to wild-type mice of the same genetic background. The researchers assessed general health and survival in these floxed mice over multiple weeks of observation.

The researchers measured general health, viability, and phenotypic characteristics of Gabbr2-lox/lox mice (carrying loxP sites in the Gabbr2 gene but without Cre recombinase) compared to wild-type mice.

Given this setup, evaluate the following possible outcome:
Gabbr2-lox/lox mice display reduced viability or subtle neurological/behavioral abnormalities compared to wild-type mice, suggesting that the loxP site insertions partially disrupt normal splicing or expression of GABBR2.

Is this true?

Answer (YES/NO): NO